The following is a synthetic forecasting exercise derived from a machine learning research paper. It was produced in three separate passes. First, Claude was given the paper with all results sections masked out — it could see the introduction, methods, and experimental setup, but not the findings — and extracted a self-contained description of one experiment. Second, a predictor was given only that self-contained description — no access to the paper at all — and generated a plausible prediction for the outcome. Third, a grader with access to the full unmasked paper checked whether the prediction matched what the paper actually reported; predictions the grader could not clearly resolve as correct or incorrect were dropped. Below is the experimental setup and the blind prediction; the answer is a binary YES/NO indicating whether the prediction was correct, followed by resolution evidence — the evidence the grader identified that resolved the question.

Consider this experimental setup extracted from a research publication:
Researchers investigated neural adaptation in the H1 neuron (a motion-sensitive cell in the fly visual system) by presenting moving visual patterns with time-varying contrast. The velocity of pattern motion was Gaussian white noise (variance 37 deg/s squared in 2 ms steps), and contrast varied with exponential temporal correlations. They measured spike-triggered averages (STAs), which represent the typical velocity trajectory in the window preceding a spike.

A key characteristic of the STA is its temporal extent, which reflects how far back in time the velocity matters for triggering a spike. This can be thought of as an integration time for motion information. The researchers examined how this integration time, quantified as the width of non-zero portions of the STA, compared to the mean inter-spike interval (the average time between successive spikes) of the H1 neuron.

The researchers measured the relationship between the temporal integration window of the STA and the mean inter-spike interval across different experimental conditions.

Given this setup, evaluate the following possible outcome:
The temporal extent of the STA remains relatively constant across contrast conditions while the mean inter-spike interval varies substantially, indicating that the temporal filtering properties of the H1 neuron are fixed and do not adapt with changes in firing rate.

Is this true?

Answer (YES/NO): NO